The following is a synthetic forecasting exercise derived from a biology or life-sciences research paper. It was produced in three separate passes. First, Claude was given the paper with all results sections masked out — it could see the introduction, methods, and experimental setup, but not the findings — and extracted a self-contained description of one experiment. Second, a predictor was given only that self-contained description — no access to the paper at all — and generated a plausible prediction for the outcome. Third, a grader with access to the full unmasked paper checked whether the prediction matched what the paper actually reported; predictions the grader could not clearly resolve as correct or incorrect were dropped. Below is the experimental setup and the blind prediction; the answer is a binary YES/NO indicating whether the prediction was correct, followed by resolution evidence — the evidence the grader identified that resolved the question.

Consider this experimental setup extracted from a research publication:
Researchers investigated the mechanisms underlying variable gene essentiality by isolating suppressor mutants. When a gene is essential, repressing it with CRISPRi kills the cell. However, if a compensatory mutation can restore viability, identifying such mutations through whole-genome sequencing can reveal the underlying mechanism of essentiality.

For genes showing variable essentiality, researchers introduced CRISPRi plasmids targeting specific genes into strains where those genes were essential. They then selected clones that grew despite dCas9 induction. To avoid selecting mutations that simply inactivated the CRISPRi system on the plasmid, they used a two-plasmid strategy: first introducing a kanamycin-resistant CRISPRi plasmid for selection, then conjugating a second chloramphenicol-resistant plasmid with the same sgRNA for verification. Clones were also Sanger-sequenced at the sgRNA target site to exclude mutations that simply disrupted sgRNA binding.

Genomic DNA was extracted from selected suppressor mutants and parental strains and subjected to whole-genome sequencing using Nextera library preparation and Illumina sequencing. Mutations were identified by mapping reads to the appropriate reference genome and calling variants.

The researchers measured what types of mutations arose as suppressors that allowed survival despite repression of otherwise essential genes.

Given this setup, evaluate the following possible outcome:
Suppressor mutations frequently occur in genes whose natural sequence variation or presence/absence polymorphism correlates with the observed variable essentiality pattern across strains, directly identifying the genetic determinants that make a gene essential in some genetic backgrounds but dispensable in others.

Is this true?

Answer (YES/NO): YES